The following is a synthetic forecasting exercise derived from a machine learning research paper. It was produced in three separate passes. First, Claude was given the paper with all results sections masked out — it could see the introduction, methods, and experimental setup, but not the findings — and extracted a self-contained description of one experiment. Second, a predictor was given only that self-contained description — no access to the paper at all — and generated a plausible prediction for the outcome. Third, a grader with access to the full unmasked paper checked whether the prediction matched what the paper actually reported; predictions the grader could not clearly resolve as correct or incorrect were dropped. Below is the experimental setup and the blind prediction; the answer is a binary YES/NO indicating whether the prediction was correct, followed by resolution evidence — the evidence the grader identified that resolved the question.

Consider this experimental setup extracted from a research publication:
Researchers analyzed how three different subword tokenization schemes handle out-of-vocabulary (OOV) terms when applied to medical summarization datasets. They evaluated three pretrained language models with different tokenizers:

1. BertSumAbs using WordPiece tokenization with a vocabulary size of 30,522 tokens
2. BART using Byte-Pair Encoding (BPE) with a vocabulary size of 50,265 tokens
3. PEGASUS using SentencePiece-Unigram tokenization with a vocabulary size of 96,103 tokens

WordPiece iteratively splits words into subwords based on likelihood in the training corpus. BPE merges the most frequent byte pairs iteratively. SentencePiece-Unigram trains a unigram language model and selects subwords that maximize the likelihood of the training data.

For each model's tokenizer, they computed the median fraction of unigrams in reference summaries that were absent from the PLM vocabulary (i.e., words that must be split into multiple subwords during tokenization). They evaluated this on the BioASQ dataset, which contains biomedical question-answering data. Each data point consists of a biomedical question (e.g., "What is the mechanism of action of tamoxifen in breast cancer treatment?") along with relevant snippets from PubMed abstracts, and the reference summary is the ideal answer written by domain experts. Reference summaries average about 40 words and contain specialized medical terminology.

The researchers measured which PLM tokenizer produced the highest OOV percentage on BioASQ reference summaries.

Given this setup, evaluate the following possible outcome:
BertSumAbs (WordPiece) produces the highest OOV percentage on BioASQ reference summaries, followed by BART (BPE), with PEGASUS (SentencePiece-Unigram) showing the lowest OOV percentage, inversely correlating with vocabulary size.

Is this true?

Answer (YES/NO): NO